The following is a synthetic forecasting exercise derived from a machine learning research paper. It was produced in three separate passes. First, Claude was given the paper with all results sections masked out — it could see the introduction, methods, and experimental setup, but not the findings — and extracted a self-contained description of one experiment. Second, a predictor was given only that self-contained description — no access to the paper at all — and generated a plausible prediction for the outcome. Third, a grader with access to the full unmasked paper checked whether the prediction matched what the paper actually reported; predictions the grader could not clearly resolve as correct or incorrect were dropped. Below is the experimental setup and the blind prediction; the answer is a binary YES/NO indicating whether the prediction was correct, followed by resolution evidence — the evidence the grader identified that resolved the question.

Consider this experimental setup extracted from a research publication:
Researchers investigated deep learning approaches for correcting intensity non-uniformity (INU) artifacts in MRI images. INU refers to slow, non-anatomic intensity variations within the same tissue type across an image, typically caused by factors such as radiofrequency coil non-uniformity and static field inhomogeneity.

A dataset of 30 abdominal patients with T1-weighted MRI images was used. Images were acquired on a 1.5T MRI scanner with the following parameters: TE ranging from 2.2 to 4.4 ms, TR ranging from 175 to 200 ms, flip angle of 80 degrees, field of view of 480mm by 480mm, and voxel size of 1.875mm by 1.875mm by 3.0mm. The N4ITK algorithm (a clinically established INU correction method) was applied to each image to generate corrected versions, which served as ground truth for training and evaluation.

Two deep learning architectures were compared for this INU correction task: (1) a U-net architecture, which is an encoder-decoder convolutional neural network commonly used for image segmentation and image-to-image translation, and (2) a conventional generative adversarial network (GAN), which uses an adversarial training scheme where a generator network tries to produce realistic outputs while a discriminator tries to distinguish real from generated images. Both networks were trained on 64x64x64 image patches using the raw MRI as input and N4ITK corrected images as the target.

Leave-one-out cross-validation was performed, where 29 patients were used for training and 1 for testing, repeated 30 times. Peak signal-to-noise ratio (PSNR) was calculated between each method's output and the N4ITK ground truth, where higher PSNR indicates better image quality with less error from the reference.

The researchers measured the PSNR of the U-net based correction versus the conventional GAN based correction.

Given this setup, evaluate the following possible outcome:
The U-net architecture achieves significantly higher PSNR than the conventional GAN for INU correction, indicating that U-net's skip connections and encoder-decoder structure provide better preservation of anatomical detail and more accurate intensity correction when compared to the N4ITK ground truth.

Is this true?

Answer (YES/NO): NO